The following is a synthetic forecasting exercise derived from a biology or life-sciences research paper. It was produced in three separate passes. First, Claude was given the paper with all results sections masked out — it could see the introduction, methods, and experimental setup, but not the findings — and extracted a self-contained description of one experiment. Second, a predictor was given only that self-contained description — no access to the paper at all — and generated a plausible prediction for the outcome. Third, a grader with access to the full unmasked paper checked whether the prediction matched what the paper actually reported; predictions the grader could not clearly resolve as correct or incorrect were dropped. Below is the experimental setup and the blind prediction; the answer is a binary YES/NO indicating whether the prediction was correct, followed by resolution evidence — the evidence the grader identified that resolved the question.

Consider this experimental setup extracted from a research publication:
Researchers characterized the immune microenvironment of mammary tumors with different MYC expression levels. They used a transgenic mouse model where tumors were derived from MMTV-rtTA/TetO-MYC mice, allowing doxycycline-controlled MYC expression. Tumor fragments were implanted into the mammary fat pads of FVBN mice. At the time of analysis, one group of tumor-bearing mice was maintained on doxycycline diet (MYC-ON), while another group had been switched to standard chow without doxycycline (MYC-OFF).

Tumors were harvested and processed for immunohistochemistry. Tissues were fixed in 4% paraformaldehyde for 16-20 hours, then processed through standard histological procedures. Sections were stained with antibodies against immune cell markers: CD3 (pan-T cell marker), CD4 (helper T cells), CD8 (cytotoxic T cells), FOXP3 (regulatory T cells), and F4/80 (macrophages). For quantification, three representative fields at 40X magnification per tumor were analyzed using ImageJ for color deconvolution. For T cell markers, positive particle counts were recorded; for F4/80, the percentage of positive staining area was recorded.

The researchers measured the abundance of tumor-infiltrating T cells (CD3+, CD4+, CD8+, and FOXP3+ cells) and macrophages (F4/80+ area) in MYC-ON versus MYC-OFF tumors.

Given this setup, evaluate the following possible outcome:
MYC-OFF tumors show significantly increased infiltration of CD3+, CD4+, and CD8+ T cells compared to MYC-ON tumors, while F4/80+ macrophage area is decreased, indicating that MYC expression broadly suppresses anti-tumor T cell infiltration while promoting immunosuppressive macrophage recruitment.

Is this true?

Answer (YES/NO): NO